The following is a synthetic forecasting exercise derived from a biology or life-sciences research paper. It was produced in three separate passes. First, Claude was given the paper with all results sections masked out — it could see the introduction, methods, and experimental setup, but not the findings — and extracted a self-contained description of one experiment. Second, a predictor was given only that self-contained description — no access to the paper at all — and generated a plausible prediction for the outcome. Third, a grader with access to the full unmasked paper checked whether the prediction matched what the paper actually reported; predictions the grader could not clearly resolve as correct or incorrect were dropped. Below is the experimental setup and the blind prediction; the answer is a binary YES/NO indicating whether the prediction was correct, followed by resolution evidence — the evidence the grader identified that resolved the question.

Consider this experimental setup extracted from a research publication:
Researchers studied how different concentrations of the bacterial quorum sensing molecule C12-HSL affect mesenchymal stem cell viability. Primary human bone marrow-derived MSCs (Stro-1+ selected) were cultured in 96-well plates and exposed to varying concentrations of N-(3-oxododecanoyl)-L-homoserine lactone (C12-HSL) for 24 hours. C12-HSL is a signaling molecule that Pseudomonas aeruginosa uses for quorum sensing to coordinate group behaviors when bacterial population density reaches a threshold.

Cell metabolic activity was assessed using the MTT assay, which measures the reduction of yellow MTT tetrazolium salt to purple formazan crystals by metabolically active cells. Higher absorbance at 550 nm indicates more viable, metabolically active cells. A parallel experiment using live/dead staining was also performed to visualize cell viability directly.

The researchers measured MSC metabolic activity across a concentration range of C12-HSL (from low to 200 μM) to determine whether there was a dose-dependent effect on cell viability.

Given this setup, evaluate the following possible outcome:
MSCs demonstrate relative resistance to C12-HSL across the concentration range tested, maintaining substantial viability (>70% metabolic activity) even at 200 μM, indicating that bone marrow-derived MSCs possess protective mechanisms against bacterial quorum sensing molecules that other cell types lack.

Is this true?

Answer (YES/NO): NO